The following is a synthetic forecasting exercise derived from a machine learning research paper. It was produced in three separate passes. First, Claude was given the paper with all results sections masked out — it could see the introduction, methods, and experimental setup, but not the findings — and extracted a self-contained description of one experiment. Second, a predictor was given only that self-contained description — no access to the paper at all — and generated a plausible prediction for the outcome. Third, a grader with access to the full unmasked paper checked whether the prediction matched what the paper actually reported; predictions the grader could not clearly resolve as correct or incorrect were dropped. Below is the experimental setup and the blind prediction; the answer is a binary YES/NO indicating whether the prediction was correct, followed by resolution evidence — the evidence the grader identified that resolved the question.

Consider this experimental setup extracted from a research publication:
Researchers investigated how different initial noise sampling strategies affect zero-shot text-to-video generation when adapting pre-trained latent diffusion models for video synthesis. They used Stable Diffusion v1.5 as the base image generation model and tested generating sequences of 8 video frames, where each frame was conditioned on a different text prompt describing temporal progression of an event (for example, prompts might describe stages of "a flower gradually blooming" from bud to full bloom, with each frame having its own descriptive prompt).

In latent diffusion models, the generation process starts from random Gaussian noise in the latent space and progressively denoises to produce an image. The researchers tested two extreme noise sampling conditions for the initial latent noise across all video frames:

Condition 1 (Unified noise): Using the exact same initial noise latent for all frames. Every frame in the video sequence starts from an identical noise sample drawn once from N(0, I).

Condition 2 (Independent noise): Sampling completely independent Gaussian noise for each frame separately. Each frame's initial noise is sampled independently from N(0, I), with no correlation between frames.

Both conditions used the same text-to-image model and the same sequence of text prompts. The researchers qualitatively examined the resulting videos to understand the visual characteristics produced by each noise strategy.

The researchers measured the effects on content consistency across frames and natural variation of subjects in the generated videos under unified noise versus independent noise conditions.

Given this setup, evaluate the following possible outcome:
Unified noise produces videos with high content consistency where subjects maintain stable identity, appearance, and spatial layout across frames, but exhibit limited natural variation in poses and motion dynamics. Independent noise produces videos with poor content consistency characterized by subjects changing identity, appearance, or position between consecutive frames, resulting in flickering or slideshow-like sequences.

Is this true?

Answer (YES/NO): YES